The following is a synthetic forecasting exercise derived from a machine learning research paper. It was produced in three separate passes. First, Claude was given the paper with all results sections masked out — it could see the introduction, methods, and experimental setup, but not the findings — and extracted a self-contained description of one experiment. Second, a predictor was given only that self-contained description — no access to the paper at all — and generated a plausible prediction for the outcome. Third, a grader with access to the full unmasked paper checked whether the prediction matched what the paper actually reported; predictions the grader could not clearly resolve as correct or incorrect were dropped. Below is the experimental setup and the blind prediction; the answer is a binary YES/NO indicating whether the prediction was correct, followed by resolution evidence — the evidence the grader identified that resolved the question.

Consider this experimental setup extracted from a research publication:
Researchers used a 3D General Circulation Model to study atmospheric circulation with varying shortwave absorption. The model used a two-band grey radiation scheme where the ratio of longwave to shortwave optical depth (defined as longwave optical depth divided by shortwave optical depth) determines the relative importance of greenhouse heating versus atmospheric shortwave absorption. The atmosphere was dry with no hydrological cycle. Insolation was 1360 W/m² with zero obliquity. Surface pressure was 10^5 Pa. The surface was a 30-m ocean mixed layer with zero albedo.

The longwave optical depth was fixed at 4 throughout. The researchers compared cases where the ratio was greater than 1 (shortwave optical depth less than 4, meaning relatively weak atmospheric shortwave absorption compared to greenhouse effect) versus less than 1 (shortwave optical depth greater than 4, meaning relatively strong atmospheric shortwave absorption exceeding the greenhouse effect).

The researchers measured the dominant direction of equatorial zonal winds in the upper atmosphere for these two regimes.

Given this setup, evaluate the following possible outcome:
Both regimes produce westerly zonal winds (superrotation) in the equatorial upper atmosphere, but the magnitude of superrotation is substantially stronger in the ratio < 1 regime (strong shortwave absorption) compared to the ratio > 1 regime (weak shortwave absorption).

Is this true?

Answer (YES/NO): YES